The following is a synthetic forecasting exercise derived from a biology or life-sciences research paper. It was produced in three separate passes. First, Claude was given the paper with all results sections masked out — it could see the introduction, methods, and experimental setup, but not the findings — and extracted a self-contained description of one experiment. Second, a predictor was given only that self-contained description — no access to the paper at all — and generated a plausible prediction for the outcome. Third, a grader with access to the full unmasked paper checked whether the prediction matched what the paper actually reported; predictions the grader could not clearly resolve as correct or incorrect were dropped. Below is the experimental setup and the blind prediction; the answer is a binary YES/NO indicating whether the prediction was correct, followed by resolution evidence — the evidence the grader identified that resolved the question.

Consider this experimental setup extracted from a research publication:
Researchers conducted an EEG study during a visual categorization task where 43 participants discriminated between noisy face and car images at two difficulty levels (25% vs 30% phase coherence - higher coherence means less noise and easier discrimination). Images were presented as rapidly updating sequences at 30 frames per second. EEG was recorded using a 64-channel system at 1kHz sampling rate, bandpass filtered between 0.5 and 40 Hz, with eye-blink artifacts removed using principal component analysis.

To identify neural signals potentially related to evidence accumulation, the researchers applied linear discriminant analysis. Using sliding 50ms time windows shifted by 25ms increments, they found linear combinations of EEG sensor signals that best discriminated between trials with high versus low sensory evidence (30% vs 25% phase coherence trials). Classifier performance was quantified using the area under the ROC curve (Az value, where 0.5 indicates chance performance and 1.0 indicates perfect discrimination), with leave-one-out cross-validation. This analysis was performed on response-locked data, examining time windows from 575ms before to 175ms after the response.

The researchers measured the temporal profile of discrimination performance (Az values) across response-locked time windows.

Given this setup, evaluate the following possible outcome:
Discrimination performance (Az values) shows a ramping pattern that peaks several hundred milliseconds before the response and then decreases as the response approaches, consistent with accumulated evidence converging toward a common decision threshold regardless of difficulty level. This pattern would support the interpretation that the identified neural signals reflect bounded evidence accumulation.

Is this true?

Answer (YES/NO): NO